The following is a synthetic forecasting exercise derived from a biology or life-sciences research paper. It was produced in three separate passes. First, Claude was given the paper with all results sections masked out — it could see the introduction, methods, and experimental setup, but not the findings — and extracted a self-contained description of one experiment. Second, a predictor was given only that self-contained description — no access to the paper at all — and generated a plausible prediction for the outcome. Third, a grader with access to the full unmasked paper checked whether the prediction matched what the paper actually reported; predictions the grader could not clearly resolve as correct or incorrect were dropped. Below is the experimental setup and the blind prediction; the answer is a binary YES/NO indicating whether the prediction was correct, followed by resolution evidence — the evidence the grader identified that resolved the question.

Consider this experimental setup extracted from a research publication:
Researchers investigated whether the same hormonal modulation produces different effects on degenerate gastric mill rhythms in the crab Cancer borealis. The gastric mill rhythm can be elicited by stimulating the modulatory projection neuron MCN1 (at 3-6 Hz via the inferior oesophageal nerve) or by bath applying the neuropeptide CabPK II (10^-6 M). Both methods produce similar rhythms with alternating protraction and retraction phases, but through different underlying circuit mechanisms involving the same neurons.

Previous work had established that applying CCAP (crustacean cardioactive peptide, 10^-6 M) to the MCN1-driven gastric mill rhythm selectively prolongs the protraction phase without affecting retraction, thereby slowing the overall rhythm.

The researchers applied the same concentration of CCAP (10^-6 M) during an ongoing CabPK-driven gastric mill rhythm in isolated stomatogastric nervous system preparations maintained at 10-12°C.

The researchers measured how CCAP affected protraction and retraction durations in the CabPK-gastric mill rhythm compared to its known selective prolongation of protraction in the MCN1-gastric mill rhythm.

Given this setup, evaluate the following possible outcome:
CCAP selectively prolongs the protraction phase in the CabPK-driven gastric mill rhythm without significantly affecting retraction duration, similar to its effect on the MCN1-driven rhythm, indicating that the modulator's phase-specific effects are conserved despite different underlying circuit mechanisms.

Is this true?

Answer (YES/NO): NO